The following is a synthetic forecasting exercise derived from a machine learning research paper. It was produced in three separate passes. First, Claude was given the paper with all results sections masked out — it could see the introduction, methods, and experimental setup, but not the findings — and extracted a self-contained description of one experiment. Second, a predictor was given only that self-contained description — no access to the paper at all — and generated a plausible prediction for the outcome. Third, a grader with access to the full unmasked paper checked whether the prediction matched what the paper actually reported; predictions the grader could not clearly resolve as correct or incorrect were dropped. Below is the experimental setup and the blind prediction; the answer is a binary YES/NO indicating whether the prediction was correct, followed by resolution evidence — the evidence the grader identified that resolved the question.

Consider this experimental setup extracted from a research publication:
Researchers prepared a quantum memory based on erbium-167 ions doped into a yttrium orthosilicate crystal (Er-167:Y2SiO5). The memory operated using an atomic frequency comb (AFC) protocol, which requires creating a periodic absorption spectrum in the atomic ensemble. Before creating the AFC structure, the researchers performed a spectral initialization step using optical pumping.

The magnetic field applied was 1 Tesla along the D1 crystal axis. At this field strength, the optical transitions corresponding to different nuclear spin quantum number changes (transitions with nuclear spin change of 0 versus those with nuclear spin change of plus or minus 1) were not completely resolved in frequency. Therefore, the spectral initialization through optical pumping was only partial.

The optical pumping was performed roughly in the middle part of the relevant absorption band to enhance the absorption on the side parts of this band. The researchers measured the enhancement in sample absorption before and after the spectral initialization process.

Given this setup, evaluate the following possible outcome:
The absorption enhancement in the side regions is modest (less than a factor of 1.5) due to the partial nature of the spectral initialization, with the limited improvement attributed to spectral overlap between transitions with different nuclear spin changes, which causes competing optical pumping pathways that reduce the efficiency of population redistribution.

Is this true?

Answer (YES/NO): NO